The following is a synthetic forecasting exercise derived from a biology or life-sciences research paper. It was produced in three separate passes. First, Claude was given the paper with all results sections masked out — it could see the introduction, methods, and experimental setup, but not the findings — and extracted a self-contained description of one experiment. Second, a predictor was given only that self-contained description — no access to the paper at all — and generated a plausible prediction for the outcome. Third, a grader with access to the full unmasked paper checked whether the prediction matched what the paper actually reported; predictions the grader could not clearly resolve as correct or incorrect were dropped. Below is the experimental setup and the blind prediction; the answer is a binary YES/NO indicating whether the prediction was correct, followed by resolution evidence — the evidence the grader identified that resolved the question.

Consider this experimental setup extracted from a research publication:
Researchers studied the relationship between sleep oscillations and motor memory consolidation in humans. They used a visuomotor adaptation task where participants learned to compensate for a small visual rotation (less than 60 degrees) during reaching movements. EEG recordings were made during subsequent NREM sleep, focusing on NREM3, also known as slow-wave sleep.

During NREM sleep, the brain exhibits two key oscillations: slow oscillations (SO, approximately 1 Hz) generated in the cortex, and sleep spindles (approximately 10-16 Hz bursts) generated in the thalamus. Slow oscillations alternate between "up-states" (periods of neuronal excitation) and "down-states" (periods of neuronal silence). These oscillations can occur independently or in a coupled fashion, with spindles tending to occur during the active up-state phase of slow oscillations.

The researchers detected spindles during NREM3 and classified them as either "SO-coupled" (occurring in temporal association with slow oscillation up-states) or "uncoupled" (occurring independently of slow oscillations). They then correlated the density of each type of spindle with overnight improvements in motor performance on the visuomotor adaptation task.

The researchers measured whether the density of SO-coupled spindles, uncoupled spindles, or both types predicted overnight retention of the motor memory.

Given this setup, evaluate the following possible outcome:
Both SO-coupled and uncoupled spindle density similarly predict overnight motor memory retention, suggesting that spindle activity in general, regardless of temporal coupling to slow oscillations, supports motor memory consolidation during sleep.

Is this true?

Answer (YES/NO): NO